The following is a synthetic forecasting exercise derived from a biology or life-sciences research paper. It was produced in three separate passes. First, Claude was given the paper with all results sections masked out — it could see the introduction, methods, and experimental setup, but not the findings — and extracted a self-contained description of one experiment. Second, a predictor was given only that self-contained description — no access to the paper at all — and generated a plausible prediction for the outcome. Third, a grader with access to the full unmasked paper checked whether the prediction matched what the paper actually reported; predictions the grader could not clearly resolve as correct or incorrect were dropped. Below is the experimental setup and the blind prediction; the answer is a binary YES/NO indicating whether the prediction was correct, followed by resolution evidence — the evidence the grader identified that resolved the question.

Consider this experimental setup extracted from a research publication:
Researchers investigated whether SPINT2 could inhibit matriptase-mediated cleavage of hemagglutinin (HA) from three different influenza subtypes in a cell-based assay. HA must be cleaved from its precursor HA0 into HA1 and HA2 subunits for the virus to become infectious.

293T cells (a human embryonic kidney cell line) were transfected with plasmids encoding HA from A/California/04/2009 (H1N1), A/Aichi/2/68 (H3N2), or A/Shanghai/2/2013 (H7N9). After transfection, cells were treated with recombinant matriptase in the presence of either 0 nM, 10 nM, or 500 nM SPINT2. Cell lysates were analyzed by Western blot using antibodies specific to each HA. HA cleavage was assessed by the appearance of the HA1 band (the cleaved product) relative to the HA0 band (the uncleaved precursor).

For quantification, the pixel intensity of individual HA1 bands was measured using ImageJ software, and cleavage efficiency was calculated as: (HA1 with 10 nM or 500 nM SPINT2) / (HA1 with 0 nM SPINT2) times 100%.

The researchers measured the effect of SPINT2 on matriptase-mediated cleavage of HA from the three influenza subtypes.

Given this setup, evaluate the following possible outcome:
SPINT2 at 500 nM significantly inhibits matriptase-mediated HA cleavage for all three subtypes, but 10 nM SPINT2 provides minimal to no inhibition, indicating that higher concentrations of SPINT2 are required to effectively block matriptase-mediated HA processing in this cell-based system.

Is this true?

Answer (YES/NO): NO